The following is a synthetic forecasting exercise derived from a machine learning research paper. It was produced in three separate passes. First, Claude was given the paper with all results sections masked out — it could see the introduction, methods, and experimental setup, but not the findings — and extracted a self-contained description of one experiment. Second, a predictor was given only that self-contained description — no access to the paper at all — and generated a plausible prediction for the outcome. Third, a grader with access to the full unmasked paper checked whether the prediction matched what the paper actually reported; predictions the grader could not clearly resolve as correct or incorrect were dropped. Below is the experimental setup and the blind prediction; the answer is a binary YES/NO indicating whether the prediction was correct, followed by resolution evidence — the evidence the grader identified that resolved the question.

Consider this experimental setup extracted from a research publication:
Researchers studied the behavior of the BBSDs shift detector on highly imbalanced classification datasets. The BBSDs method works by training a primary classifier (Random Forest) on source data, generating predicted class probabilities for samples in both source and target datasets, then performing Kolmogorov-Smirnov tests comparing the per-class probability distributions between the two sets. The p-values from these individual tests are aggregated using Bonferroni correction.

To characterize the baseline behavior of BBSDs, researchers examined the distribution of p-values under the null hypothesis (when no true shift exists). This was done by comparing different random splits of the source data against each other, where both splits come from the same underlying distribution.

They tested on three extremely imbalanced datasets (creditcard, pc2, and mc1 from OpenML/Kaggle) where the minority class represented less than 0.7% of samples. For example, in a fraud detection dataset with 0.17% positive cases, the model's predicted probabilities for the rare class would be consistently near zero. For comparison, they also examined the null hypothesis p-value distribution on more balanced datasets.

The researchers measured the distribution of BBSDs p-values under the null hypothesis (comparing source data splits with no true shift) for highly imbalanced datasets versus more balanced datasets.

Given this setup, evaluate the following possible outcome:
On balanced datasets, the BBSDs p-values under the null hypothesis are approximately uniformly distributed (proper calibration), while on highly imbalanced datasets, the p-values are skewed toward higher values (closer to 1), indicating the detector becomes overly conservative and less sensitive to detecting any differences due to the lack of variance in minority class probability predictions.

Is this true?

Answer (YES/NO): YES